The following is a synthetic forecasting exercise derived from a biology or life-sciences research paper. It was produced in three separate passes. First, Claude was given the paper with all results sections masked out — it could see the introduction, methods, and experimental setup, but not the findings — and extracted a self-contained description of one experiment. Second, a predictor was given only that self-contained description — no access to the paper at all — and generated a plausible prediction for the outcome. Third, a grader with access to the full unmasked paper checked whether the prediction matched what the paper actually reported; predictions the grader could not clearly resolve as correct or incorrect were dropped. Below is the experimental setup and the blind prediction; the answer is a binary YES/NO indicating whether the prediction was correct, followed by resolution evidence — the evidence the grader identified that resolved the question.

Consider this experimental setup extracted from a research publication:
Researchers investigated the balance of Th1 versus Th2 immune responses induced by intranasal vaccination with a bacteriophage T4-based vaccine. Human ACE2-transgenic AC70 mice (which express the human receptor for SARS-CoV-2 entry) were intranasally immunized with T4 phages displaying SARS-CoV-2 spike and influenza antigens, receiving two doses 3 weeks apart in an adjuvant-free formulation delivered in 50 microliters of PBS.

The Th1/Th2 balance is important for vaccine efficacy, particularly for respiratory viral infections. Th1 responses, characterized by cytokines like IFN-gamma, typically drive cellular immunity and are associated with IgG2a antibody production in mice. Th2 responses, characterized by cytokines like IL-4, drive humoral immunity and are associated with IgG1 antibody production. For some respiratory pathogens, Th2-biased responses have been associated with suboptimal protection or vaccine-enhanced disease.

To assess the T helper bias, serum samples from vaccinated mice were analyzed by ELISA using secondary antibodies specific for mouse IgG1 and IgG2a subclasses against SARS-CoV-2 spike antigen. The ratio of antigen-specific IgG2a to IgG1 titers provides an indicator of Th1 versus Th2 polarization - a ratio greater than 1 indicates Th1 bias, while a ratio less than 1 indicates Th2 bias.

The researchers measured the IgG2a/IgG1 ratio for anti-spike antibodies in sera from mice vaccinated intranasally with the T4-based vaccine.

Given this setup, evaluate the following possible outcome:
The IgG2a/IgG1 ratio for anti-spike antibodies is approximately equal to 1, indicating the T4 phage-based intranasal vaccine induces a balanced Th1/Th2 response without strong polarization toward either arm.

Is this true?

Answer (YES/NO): YES